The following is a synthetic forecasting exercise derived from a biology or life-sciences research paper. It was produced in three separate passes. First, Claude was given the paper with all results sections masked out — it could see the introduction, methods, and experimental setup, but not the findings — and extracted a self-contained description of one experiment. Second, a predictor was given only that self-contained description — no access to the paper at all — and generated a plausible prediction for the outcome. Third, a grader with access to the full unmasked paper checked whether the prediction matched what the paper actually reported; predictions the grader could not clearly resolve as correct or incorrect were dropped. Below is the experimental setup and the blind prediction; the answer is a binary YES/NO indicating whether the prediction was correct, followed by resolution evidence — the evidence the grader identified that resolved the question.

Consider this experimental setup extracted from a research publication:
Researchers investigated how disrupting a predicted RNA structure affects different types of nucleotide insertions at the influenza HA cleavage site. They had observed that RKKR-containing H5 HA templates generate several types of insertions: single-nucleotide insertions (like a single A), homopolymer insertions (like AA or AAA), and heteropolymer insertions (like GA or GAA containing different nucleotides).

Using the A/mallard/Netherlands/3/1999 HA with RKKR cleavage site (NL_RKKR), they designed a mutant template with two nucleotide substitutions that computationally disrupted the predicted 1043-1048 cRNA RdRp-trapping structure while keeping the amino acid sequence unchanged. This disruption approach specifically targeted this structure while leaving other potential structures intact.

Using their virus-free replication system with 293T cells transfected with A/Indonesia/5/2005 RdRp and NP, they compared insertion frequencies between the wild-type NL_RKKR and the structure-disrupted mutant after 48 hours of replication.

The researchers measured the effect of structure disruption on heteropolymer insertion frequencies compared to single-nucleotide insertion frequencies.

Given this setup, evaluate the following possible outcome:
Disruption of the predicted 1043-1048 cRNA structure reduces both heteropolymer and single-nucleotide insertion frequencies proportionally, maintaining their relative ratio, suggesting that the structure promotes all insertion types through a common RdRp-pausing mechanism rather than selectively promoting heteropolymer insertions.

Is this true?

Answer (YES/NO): NO